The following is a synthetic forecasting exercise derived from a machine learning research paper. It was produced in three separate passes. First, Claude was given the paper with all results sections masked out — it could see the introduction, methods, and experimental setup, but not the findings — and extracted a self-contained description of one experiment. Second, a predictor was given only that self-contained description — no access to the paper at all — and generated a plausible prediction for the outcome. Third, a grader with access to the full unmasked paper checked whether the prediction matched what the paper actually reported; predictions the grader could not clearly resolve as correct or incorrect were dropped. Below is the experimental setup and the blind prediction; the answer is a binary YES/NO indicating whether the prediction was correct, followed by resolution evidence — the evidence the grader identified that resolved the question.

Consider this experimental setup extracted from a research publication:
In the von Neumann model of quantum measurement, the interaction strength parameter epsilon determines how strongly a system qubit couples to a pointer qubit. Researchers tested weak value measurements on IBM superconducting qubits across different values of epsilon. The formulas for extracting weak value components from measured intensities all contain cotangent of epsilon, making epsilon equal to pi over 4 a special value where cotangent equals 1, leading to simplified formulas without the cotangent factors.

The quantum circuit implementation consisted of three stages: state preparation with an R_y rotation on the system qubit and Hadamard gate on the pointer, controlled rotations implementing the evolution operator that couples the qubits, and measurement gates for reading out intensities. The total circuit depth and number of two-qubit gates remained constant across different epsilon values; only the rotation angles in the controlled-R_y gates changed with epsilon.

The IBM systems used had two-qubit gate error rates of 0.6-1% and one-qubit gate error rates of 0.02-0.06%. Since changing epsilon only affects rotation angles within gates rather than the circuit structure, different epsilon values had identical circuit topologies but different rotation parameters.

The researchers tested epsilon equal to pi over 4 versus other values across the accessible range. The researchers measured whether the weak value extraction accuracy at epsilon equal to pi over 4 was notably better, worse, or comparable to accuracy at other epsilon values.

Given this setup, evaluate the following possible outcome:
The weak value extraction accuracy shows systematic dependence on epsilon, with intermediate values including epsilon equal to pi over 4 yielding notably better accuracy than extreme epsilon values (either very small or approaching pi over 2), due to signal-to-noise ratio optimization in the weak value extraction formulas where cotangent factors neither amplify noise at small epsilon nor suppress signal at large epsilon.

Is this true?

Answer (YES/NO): YES